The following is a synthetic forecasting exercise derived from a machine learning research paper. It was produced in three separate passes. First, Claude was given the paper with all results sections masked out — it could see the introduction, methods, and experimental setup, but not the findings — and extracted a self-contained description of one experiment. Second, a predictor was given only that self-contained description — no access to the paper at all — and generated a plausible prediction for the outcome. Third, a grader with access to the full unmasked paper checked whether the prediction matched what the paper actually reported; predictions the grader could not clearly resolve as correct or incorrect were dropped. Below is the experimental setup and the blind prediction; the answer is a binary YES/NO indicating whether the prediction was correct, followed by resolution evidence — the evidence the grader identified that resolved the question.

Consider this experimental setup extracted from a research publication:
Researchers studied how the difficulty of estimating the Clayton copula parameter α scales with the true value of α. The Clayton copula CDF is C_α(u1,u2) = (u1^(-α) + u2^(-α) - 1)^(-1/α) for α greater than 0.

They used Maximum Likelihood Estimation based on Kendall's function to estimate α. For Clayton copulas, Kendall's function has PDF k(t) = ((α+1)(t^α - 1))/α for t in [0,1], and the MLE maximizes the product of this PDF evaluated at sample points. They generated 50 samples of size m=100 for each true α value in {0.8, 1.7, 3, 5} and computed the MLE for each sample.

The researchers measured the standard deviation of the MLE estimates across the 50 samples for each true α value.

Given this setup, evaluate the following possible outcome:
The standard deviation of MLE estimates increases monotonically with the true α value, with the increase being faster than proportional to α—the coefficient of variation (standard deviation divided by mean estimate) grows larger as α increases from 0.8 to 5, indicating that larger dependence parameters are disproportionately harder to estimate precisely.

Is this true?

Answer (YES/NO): NO